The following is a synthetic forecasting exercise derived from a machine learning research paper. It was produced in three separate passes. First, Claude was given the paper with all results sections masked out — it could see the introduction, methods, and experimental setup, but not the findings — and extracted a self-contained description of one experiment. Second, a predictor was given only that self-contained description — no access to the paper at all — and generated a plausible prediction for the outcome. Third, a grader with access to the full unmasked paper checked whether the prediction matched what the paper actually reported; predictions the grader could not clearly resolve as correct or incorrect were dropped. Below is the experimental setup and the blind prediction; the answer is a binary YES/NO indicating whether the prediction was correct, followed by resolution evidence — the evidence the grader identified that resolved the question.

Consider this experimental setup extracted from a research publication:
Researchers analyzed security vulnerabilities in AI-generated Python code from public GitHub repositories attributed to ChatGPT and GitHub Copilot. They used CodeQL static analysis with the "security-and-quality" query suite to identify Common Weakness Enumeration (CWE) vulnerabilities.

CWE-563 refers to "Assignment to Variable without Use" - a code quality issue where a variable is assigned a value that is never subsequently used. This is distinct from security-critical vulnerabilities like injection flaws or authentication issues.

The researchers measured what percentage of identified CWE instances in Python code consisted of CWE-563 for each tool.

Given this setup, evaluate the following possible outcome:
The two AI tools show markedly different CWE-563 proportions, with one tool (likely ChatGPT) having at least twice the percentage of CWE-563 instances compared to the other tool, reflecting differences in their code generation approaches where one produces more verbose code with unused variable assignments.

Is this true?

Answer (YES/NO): NO